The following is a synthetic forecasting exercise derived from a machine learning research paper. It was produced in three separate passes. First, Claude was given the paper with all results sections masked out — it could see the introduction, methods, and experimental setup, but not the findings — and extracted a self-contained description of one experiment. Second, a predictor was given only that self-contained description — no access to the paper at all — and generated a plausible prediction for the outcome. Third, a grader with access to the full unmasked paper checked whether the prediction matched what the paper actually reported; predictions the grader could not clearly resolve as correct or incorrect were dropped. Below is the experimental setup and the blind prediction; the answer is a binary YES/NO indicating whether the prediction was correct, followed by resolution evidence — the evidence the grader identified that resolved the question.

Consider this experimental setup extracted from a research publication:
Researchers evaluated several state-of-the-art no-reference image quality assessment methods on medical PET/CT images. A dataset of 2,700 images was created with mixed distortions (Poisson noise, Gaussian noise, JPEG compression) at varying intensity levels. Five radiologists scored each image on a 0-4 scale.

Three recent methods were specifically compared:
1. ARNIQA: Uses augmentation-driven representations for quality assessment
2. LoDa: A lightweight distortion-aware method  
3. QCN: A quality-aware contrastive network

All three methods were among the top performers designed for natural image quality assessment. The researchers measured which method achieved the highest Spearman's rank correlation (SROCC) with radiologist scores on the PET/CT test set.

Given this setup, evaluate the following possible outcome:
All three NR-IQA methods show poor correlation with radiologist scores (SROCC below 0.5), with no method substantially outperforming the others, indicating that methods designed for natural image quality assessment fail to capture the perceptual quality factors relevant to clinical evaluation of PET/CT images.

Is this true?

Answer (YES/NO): NO